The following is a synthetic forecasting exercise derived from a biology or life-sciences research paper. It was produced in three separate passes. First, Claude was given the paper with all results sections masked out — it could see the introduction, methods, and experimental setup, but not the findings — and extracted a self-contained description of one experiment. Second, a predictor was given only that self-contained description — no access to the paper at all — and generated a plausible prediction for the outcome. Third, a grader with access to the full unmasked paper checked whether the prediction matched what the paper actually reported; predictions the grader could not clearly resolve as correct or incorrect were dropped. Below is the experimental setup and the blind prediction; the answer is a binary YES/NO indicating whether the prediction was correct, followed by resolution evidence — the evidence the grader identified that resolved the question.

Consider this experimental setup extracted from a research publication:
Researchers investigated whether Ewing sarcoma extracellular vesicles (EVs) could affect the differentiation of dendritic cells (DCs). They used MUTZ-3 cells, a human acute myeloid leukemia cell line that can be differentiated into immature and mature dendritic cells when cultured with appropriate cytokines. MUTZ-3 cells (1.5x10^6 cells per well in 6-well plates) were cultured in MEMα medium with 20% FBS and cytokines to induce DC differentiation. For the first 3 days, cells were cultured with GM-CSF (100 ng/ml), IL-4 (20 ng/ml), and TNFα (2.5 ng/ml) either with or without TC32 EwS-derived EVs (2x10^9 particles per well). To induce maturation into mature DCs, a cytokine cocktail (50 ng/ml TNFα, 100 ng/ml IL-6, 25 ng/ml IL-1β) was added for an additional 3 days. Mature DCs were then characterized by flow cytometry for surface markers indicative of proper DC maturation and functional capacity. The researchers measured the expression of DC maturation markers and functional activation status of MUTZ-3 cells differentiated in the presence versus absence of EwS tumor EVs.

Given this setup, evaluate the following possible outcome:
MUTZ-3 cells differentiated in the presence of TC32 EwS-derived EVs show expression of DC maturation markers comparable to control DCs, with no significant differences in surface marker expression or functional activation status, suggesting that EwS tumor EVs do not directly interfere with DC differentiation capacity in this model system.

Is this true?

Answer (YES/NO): NO